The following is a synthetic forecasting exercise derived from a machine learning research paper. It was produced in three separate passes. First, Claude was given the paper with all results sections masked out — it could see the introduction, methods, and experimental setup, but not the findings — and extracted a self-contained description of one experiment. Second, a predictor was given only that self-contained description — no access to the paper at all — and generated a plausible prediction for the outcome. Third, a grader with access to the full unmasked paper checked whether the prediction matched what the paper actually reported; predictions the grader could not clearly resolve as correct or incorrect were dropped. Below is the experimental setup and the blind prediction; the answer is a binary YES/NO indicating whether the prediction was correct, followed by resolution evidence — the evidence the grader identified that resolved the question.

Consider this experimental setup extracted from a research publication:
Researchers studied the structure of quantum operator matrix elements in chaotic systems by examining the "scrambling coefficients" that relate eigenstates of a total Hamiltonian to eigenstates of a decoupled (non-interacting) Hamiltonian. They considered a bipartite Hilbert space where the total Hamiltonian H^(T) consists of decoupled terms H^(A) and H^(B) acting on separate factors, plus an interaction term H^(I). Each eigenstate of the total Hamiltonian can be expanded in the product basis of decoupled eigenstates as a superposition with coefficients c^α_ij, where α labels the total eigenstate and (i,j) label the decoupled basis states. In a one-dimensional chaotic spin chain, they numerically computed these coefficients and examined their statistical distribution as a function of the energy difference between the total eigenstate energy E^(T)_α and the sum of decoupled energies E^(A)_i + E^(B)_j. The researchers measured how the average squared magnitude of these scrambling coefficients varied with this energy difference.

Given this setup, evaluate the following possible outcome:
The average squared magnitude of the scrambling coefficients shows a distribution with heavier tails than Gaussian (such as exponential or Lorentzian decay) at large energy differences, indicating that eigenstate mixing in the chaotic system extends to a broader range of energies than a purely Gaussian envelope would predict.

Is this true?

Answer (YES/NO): YES